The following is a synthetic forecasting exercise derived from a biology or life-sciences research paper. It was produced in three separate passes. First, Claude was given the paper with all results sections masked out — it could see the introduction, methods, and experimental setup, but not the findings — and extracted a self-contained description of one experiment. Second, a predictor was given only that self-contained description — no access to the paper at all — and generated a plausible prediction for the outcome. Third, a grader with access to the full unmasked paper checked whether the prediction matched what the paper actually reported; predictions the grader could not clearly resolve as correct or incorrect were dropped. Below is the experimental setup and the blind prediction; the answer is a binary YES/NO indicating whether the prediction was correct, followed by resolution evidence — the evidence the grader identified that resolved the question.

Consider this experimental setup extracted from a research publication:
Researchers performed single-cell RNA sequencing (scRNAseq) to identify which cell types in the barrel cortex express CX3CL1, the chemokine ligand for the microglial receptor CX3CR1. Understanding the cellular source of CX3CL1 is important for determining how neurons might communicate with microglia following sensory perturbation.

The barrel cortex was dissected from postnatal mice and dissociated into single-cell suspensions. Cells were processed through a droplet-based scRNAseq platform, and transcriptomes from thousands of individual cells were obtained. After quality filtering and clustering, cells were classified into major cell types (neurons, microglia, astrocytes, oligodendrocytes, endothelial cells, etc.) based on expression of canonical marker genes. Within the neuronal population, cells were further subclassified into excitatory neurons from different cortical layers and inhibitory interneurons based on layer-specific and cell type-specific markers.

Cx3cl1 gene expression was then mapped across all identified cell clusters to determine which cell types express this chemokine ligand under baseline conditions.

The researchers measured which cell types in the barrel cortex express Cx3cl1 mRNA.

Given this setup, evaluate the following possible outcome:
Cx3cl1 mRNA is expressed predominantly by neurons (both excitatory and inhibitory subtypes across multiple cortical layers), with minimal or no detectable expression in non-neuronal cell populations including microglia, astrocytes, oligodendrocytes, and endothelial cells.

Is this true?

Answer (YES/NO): YES